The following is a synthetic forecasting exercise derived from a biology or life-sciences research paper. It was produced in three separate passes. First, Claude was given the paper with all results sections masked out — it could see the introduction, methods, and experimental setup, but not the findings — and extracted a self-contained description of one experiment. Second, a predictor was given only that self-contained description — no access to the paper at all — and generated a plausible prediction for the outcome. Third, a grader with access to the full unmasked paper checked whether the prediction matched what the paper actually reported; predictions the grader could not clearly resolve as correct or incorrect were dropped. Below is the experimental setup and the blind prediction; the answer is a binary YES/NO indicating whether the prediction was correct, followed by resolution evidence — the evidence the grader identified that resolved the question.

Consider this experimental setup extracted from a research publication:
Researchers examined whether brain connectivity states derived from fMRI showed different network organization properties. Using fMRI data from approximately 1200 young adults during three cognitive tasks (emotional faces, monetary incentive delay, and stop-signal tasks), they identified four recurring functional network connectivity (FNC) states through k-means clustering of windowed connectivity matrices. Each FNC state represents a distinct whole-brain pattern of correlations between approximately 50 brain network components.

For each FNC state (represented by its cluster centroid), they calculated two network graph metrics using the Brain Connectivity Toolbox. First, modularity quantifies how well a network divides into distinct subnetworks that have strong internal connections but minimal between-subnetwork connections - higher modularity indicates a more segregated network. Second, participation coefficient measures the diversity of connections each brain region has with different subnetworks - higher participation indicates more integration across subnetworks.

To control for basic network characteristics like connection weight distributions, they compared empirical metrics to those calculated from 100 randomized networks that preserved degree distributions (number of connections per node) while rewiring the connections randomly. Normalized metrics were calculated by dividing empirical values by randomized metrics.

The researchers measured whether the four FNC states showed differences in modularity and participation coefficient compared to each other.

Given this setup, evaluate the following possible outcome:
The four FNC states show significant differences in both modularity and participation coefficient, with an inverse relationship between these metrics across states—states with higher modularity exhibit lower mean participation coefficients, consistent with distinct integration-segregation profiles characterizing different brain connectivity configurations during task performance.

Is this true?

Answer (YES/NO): YES